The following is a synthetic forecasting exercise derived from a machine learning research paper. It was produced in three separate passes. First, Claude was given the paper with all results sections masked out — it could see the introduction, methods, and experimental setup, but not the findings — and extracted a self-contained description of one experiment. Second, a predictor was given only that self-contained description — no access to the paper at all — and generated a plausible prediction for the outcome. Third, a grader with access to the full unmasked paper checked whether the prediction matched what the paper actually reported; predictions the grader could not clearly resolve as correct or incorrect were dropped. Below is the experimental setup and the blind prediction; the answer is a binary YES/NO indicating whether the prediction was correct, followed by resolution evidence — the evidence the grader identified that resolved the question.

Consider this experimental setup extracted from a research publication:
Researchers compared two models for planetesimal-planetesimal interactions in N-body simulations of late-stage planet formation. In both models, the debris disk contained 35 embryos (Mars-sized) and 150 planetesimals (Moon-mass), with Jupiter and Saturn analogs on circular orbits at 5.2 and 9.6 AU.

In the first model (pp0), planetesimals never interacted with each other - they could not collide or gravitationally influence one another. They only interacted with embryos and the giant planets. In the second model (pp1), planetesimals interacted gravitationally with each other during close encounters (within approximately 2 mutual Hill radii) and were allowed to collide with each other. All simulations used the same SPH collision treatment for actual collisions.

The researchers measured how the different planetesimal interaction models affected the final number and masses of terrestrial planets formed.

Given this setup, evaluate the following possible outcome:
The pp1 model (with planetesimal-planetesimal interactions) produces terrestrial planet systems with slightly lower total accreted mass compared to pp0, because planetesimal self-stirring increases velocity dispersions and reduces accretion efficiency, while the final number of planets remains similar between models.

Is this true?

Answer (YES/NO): NO